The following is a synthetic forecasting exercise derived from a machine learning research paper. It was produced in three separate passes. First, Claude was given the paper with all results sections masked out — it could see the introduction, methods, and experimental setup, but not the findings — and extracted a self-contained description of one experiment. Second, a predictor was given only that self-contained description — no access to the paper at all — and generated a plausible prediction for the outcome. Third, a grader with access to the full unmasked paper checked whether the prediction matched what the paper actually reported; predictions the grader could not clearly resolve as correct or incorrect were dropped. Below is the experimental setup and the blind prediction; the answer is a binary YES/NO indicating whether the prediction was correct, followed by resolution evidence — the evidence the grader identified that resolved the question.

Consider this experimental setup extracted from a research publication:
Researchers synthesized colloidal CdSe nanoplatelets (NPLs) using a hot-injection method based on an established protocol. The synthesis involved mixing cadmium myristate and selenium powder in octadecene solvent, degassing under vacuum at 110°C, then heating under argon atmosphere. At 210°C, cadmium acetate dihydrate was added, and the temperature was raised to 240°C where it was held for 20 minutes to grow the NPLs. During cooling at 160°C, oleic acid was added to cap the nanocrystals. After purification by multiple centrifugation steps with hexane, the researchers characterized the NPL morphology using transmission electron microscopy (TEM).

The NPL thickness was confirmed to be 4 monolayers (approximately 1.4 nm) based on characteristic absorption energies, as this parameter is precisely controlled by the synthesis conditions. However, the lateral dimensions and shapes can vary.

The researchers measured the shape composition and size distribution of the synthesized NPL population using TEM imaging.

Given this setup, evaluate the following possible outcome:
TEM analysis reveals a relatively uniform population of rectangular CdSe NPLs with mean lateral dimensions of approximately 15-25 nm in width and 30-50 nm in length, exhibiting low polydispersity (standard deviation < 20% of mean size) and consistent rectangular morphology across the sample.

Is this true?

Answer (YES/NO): NO